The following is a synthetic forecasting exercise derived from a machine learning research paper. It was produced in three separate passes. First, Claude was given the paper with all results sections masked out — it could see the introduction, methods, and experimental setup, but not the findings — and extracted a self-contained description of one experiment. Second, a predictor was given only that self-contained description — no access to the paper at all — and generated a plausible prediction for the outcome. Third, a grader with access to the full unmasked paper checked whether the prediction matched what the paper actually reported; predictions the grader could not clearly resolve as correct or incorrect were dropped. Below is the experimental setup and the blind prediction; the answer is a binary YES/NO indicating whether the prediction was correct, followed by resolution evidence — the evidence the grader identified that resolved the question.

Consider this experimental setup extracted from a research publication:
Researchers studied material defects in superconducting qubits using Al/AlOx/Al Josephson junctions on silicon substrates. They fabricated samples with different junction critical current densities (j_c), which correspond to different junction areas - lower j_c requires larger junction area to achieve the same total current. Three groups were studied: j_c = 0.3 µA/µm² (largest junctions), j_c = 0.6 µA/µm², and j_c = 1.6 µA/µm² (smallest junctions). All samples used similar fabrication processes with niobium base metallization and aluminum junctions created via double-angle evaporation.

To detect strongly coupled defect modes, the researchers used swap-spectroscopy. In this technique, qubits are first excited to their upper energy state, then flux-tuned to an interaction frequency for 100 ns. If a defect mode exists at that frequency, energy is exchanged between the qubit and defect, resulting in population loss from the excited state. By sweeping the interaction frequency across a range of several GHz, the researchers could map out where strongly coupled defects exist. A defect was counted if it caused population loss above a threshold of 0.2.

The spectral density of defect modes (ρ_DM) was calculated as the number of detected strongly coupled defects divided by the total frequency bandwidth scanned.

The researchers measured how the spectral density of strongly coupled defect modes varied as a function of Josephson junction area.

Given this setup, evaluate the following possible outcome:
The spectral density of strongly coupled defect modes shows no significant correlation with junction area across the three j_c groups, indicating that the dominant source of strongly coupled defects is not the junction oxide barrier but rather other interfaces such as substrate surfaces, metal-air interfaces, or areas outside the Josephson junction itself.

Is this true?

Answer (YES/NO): NO